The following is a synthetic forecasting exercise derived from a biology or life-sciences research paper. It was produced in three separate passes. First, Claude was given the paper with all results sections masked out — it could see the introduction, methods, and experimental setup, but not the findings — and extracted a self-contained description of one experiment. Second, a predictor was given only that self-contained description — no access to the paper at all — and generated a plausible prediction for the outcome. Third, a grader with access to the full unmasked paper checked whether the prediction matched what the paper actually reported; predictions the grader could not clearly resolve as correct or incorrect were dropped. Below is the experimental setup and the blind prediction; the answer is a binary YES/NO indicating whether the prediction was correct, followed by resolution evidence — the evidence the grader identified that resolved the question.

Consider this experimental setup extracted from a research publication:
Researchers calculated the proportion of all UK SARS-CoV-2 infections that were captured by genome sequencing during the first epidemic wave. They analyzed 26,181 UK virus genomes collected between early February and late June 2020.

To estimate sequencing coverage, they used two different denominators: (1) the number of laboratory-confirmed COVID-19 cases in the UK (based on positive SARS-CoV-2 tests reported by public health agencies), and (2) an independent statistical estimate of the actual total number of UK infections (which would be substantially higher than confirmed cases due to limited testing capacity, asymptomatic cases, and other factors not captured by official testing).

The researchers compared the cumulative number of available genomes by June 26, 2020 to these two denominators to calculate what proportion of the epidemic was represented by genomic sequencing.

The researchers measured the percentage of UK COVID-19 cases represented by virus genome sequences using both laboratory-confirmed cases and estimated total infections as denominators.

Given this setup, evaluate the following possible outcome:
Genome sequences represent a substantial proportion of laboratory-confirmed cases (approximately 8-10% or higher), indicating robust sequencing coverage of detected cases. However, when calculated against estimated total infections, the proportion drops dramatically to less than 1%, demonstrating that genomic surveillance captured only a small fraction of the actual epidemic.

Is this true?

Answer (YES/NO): YES